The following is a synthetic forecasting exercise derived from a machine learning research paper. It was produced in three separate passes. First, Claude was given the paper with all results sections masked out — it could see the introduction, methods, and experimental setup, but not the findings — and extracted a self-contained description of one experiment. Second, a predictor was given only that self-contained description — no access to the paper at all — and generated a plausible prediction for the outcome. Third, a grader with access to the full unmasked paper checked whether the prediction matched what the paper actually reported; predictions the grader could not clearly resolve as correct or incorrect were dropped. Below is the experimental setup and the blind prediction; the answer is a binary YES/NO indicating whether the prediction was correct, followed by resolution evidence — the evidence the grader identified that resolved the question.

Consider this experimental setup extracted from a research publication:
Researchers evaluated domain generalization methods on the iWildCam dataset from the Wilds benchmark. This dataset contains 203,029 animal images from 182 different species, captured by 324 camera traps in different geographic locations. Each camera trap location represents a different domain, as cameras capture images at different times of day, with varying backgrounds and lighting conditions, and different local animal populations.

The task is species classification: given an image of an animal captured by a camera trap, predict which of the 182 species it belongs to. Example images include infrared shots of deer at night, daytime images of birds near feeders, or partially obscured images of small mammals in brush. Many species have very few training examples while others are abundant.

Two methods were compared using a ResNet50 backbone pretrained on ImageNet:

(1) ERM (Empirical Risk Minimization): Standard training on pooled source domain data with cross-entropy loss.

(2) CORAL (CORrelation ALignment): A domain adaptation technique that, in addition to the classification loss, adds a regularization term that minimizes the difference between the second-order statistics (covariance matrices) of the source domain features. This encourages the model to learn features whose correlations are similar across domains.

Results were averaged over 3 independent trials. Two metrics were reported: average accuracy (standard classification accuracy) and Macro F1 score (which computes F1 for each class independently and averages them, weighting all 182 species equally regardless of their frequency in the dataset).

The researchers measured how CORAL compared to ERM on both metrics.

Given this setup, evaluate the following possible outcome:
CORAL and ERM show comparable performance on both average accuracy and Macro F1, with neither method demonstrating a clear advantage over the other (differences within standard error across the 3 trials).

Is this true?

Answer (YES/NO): NO